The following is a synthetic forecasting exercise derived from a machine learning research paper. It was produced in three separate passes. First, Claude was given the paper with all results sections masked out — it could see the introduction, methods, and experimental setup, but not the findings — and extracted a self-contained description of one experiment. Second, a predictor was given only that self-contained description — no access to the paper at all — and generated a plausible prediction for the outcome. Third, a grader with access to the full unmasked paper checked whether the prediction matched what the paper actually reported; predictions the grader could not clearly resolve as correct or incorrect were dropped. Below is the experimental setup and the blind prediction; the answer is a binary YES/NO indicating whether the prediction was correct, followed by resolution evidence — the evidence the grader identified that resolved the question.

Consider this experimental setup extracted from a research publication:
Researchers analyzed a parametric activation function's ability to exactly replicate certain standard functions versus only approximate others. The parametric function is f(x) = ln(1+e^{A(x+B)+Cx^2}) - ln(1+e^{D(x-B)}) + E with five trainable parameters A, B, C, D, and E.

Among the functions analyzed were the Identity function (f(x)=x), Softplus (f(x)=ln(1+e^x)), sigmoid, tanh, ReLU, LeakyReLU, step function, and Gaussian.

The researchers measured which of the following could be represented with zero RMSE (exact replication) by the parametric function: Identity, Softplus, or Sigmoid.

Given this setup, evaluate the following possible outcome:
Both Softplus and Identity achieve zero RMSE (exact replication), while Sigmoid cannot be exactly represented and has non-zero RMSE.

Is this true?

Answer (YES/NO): YES